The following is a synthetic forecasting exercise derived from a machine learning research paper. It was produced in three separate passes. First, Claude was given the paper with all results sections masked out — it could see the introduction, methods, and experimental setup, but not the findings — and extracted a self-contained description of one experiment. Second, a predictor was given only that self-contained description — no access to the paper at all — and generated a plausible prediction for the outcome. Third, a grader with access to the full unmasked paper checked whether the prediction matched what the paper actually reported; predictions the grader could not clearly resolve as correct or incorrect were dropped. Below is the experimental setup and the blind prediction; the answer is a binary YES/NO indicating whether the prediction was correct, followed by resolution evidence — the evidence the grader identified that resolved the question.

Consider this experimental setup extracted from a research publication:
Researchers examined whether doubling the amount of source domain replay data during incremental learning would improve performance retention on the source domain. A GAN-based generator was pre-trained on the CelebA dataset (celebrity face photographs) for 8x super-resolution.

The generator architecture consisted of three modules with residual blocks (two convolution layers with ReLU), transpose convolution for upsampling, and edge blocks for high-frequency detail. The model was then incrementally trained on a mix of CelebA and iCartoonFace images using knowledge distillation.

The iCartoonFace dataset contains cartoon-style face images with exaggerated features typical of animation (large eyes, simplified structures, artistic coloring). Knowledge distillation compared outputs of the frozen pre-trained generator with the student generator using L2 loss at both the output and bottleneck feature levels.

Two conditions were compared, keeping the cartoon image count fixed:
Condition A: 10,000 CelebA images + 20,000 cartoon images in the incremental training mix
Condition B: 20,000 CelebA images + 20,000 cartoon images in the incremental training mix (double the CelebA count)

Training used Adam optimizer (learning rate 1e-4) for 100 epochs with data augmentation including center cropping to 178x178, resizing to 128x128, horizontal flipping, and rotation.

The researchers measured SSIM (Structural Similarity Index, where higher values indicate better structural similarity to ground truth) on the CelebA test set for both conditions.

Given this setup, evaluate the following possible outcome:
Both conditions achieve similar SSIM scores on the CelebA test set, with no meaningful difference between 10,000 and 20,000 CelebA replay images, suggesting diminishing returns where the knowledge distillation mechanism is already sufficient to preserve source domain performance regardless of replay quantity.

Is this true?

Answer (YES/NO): YES